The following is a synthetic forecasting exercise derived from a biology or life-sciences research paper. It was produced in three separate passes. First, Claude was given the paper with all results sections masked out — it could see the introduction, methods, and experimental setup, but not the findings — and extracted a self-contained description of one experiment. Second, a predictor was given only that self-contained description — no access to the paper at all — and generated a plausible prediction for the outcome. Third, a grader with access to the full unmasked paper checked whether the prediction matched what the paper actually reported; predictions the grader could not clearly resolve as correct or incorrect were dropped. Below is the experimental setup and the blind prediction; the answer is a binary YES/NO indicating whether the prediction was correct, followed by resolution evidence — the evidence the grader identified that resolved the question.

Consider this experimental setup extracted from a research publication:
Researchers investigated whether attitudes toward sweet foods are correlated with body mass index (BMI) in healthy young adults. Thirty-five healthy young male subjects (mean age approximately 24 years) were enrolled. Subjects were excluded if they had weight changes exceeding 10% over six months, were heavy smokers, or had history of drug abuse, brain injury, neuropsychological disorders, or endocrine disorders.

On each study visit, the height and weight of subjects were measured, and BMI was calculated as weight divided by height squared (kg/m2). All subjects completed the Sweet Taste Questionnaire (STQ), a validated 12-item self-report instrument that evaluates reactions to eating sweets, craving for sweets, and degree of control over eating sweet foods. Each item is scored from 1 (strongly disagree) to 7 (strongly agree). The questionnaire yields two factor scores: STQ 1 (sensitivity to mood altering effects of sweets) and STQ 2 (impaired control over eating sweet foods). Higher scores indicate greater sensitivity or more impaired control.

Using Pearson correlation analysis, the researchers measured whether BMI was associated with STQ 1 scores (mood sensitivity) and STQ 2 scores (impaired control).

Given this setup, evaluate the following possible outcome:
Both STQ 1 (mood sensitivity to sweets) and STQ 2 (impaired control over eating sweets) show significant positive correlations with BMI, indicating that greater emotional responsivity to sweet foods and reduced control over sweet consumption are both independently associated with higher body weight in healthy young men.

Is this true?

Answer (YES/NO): NO